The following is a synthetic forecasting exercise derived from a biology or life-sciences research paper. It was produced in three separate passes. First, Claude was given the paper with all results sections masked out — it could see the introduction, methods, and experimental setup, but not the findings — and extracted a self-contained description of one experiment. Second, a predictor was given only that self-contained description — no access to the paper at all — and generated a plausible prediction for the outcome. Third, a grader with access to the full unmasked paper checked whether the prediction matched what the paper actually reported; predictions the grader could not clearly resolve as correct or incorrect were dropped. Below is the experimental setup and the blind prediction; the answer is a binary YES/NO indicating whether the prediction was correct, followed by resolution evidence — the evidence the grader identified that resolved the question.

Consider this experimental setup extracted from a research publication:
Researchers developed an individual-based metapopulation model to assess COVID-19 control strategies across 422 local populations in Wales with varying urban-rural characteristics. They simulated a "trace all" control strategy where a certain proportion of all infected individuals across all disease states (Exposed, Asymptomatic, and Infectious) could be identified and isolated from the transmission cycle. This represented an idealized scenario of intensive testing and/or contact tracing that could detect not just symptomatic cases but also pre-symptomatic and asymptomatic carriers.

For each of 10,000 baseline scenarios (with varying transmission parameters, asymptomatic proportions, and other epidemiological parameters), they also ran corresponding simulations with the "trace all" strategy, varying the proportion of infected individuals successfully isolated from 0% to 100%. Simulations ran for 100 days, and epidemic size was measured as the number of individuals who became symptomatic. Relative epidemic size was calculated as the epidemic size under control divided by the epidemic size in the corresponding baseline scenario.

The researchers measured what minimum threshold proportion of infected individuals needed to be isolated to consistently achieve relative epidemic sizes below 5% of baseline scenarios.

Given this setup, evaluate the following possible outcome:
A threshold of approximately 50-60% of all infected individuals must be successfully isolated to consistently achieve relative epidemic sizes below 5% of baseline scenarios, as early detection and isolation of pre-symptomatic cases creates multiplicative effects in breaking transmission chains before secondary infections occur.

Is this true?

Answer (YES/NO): NO